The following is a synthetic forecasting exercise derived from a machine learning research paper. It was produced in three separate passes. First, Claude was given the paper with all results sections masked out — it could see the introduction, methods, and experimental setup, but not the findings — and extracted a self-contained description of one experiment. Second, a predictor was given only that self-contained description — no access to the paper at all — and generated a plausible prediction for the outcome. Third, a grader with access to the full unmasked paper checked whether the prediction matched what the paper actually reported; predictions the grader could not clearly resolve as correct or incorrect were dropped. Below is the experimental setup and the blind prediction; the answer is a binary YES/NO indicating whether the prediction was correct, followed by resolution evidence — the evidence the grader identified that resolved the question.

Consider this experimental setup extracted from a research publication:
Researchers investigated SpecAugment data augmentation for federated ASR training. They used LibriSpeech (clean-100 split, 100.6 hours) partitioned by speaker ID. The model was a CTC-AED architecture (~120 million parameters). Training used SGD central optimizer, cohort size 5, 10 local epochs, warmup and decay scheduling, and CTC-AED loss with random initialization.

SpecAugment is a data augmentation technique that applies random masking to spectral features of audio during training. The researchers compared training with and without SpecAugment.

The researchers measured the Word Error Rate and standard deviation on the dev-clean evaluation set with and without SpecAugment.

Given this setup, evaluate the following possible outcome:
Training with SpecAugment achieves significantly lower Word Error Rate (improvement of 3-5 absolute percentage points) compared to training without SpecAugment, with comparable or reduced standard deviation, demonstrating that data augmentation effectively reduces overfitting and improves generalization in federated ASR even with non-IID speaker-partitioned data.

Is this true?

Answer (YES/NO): NO